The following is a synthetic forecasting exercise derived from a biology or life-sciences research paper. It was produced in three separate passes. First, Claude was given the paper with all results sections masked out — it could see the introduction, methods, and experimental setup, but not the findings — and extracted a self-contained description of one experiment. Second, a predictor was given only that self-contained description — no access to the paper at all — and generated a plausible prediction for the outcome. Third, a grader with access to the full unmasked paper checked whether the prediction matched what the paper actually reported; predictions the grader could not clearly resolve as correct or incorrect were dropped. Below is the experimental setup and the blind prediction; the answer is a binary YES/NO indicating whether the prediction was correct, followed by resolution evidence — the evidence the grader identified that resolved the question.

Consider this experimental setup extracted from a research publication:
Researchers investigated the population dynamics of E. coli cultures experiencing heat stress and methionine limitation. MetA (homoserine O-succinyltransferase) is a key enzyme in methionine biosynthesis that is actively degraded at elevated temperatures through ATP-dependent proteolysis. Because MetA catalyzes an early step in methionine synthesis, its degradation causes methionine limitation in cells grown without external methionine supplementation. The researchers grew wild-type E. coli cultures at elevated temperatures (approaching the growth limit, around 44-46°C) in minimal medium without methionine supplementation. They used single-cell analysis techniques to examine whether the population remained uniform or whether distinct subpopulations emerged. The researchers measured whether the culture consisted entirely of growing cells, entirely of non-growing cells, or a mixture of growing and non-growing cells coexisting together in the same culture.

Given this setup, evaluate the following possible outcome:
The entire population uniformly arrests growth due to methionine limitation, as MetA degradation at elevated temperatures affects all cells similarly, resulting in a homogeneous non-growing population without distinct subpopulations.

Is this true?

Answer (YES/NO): NO